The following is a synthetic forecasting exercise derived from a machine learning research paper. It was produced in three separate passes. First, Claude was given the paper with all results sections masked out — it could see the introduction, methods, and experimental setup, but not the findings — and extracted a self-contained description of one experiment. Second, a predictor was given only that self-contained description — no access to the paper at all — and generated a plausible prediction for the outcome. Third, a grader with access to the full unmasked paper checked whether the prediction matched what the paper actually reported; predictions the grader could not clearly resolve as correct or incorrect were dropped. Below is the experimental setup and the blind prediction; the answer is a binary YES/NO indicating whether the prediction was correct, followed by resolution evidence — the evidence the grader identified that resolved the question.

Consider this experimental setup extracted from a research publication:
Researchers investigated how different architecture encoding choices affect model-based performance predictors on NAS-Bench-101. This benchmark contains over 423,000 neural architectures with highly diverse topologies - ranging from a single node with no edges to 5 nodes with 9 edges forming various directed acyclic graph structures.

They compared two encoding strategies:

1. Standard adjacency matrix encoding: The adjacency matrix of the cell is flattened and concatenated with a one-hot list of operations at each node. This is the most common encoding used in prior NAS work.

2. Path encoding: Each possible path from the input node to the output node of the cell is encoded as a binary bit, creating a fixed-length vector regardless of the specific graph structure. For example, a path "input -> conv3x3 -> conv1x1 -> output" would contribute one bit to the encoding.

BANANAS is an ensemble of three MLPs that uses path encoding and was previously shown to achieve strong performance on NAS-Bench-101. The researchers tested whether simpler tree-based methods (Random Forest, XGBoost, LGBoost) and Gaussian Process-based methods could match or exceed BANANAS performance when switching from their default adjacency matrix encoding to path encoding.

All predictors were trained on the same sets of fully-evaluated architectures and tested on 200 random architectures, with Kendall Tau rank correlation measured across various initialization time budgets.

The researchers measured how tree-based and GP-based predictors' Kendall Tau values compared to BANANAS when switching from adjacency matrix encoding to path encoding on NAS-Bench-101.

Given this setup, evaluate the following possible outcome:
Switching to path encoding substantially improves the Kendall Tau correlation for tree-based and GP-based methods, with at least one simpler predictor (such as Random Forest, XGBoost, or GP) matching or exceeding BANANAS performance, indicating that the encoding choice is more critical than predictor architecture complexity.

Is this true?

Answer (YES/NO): YES